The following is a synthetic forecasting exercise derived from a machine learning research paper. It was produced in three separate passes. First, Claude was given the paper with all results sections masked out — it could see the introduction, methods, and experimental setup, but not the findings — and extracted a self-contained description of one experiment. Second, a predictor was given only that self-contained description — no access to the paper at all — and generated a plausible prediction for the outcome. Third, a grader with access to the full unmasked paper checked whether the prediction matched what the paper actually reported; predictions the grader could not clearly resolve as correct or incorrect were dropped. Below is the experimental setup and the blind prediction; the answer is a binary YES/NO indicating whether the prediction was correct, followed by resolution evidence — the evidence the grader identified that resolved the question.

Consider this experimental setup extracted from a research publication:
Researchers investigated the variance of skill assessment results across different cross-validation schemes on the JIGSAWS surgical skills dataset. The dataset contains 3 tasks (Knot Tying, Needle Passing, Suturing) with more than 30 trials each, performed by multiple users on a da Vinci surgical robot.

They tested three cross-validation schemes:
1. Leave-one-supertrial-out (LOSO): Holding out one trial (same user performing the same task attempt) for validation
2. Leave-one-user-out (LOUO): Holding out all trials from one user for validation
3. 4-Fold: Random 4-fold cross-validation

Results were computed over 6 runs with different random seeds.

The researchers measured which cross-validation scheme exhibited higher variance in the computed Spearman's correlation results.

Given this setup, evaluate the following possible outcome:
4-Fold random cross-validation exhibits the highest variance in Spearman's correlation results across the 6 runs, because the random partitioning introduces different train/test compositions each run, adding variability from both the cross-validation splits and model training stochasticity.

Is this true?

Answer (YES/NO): NO